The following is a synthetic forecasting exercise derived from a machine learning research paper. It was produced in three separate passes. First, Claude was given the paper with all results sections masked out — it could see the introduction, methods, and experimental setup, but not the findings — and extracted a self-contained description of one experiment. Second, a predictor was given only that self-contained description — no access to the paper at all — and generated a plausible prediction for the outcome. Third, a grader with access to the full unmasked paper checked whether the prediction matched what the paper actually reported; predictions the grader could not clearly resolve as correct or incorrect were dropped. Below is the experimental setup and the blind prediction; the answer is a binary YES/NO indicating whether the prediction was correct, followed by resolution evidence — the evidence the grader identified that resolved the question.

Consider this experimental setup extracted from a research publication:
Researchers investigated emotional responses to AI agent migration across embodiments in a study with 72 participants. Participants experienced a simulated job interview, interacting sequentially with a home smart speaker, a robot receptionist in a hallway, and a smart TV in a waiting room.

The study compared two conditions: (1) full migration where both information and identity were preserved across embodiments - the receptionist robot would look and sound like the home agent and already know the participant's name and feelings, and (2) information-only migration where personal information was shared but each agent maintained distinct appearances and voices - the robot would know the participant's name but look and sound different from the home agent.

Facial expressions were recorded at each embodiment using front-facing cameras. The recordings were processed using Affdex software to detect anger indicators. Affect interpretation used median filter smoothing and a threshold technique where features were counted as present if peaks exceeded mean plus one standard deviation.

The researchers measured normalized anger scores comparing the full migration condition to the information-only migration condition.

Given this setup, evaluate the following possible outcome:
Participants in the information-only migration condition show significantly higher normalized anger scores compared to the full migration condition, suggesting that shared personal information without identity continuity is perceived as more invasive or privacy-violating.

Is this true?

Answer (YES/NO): NO